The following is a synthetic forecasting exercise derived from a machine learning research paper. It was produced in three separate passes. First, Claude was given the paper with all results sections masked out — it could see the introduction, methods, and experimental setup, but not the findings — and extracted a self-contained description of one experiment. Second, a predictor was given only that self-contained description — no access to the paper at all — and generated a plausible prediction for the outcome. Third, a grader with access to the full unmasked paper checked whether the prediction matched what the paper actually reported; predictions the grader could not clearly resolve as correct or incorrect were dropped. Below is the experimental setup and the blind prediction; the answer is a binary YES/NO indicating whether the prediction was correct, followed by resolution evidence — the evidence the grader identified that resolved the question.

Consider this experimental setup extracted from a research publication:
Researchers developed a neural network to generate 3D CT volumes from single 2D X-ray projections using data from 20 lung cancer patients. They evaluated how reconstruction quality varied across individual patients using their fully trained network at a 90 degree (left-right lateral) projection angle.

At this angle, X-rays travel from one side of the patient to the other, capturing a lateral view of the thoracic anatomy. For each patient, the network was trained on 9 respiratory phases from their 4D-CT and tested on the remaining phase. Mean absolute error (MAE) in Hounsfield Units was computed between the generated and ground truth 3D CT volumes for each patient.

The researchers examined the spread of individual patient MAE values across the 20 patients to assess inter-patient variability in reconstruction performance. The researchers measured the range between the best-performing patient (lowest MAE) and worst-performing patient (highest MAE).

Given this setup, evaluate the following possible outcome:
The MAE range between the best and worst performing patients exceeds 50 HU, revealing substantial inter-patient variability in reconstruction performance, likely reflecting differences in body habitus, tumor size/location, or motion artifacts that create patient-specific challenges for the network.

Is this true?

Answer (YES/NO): NO